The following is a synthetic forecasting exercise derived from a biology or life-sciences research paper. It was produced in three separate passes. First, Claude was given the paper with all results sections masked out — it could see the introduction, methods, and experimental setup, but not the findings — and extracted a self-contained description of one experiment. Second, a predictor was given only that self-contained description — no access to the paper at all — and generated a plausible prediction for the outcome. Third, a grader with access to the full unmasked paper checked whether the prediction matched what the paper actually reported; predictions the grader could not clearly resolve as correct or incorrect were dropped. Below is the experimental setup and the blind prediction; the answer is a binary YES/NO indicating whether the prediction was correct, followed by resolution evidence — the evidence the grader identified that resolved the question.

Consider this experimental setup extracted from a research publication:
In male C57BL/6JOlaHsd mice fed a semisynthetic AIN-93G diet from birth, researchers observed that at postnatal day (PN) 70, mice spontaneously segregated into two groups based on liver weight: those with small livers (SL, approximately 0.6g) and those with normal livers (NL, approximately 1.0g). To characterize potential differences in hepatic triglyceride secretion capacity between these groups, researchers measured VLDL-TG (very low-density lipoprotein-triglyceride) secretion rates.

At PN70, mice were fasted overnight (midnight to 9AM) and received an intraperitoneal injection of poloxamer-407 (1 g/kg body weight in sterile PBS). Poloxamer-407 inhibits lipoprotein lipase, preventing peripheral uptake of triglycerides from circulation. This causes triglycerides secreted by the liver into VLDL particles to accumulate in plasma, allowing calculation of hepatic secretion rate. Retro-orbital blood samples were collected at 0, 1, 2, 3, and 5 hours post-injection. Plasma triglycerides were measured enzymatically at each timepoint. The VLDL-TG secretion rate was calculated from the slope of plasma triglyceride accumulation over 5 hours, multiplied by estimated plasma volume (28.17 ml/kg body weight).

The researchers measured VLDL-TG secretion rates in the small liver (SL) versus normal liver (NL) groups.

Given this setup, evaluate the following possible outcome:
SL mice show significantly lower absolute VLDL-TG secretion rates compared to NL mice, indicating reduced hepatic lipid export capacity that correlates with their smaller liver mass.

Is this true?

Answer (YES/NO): YES